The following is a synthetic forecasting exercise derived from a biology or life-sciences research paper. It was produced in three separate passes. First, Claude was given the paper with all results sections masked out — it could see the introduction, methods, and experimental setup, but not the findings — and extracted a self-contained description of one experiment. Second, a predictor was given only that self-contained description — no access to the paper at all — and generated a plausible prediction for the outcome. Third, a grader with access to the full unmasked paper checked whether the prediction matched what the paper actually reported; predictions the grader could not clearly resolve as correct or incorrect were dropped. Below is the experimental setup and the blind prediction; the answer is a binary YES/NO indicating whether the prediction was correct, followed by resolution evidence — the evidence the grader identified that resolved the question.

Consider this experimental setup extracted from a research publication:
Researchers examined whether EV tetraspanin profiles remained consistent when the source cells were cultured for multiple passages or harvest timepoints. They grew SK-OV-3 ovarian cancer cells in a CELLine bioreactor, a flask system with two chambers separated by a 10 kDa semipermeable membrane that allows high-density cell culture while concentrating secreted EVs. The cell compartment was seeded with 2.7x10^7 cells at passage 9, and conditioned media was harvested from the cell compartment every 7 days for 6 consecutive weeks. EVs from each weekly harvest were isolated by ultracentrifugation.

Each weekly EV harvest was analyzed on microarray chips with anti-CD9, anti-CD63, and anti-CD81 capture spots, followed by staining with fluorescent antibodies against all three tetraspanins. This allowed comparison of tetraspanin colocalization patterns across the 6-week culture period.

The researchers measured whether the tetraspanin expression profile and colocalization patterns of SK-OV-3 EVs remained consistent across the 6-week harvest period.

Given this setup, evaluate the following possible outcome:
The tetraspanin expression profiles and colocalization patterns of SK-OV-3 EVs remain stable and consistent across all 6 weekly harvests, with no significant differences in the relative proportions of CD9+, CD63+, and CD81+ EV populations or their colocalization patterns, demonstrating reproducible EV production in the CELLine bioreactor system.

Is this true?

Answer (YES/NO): YES